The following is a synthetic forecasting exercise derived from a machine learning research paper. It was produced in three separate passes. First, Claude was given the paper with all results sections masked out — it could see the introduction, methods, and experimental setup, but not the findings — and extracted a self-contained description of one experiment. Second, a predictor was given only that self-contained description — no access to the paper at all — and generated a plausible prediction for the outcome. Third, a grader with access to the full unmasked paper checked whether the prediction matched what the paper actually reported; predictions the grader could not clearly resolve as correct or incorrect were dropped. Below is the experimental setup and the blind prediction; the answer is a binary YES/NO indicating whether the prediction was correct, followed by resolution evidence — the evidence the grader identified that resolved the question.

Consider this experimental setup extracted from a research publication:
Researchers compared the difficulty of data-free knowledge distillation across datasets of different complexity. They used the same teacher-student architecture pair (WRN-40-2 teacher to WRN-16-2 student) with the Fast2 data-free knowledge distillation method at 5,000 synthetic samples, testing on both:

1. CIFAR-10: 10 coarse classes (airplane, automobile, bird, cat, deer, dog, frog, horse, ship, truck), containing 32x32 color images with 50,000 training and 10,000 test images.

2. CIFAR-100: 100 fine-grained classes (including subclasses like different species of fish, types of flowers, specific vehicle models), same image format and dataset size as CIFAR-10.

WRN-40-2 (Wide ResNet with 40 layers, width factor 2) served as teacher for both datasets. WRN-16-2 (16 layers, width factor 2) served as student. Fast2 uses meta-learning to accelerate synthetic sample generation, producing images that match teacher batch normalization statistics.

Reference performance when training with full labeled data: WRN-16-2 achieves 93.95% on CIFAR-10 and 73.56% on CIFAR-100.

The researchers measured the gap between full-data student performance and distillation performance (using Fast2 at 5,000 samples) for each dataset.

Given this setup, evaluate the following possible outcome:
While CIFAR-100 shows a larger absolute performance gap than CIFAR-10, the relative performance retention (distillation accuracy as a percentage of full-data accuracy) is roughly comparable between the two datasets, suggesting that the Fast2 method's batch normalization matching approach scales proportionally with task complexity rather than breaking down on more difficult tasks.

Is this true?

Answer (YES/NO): NO